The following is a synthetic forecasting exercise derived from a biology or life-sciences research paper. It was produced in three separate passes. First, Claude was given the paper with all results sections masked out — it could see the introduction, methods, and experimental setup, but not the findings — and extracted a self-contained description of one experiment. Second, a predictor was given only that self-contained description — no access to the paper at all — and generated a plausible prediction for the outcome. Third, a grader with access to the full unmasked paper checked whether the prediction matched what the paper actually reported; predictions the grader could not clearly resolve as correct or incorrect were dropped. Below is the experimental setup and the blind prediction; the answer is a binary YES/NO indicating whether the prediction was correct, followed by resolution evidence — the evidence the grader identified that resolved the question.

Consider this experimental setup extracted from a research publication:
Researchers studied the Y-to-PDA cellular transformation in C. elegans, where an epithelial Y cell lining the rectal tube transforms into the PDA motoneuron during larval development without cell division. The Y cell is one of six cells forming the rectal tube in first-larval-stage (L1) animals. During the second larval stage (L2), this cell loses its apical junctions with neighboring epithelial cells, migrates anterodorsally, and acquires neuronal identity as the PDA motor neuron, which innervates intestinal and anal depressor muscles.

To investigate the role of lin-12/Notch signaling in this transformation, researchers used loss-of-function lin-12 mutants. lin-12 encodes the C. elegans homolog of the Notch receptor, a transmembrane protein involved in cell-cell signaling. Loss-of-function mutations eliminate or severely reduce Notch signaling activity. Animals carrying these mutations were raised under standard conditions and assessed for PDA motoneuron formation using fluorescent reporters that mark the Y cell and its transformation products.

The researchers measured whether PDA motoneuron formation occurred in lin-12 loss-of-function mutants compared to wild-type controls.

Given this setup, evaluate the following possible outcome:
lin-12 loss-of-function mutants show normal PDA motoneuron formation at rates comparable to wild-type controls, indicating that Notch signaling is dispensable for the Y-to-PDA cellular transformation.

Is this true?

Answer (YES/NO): NO